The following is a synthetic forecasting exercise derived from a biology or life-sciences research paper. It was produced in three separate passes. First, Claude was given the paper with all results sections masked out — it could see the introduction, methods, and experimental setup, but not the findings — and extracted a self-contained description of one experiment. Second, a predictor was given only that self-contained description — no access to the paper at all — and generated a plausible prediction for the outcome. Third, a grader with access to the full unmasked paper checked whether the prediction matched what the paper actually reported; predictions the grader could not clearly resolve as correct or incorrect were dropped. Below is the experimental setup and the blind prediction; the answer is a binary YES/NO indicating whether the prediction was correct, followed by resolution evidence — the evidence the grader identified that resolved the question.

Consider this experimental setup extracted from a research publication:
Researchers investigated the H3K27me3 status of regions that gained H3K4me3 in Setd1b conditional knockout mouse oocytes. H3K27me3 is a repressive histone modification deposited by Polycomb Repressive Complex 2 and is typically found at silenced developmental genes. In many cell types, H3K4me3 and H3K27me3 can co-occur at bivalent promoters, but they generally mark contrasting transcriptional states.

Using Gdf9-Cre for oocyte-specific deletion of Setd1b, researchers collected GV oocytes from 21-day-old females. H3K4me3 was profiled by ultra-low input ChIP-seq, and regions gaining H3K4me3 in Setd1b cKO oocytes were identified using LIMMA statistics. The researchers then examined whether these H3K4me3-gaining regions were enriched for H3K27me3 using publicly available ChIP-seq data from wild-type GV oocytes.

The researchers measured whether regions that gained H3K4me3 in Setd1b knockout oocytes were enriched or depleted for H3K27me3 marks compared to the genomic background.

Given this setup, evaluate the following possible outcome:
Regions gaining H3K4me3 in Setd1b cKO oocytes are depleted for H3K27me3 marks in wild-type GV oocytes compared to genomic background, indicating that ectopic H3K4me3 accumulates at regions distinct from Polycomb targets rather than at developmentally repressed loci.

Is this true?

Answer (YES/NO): NO